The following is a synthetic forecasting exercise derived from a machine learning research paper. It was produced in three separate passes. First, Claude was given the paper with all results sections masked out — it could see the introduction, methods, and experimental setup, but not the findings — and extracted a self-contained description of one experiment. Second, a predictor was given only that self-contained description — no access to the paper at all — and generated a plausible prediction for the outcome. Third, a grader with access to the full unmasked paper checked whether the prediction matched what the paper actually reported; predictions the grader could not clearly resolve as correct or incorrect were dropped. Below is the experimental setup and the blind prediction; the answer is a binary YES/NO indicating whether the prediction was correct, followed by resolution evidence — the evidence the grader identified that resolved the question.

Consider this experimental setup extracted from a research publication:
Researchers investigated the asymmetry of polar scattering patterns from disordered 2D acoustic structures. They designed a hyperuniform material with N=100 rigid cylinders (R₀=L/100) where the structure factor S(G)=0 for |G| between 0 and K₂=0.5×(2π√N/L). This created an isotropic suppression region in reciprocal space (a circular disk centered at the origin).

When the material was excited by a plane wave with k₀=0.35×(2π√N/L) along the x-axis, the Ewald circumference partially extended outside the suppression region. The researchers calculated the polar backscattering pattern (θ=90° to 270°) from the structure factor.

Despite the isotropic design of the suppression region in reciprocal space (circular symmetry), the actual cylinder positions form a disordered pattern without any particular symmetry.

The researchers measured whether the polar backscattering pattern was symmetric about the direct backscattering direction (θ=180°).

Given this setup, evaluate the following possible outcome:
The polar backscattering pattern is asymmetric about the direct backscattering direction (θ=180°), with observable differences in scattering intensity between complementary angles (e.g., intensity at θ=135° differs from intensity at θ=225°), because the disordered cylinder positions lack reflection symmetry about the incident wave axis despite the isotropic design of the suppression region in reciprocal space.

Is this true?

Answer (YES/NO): YES